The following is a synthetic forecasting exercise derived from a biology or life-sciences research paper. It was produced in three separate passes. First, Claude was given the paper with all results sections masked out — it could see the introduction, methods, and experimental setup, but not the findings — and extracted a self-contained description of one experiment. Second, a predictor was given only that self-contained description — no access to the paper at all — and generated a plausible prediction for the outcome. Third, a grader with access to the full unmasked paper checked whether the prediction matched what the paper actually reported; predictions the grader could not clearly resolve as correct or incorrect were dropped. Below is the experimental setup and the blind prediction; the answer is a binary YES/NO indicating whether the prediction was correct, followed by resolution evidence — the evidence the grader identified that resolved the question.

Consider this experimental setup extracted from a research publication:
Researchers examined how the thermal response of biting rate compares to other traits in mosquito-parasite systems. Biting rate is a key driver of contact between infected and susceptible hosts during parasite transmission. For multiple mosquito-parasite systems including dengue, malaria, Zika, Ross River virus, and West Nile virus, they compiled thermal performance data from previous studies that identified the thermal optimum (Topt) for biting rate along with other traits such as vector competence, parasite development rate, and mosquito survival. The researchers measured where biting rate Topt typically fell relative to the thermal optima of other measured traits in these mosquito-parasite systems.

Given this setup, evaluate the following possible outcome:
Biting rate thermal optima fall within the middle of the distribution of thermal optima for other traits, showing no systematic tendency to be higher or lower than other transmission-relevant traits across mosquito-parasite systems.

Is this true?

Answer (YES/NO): NO